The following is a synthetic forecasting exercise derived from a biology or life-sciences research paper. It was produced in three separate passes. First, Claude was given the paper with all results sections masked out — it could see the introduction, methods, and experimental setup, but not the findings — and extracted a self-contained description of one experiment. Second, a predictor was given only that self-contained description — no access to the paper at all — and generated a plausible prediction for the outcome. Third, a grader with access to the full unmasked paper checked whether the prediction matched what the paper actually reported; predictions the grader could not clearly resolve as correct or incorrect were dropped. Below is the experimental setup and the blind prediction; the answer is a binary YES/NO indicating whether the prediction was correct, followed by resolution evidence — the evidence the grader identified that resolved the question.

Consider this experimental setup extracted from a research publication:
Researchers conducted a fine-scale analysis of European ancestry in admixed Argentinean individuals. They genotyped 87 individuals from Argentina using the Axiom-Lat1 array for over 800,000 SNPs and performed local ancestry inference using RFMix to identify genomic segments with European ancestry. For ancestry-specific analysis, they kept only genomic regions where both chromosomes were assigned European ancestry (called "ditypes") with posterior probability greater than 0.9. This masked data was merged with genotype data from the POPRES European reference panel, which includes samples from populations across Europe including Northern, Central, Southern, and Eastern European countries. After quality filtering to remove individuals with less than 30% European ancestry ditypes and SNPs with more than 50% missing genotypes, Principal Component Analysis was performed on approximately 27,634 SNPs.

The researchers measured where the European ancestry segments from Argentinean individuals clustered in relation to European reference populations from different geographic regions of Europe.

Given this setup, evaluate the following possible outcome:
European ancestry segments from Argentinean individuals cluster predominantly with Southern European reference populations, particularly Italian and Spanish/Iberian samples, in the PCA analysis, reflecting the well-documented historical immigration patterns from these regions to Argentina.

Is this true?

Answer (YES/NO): YES